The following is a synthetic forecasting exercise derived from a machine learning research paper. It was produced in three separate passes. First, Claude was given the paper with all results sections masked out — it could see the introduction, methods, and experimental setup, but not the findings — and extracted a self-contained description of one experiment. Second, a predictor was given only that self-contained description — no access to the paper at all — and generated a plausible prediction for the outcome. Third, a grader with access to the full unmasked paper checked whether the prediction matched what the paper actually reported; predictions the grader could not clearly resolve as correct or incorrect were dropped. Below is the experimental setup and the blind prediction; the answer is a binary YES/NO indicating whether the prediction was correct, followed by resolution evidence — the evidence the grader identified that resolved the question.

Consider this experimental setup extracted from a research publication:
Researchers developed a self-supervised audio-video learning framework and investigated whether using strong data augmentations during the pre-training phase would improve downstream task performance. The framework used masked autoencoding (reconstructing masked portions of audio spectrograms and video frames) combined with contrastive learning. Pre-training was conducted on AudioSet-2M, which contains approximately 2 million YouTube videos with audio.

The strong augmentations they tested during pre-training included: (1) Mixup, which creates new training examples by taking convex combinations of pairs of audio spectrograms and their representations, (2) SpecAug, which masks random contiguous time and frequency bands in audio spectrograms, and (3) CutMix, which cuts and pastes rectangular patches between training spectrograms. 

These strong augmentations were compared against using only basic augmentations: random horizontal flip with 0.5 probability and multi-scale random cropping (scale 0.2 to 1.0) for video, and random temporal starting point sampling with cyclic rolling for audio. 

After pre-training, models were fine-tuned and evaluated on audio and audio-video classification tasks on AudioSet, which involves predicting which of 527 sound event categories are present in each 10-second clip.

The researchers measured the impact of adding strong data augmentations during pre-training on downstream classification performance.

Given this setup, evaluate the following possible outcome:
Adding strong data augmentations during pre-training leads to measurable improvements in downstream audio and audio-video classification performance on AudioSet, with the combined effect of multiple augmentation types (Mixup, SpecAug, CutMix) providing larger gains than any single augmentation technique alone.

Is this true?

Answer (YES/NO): NO